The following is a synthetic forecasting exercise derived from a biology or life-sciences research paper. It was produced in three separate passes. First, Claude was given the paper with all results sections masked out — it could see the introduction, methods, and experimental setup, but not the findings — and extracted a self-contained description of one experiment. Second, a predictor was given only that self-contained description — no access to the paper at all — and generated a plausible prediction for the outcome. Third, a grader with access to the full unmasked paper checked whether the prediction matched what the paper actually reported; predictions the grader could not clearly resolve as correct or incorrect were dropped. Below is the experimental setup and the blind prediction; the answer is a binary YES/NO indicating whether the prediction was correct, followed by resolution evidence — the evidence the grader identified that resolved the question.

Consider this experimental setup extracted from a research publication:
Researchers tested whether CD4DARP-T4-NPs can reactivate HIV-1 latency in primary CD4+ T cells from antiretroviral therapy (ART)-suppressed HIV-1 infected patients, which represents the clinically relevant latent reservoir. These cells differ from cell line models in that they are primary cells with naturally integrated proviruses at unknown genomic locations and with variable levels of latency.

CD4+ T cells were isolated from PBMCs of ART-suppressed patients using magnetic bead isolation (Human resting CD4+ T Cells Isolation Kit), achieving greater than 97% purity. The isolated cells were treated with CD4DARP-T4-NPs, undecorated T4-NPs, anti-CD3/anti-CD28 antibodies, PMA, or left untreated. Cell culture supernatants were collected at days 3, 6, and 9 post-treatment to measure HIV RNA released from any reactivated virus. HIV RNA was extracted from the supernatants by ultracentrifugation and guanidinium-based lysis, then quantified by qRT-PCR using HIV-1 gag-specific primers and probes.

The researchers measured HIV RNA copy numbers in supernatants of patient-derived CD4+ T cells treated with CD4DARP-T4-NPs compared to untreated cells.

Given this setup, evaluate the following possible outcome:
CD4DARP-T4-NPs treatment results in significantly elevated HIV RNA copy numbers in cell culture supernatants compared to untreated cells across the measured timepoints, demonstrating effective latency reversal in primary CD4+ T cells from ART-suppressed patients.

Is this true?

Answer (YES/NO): NO